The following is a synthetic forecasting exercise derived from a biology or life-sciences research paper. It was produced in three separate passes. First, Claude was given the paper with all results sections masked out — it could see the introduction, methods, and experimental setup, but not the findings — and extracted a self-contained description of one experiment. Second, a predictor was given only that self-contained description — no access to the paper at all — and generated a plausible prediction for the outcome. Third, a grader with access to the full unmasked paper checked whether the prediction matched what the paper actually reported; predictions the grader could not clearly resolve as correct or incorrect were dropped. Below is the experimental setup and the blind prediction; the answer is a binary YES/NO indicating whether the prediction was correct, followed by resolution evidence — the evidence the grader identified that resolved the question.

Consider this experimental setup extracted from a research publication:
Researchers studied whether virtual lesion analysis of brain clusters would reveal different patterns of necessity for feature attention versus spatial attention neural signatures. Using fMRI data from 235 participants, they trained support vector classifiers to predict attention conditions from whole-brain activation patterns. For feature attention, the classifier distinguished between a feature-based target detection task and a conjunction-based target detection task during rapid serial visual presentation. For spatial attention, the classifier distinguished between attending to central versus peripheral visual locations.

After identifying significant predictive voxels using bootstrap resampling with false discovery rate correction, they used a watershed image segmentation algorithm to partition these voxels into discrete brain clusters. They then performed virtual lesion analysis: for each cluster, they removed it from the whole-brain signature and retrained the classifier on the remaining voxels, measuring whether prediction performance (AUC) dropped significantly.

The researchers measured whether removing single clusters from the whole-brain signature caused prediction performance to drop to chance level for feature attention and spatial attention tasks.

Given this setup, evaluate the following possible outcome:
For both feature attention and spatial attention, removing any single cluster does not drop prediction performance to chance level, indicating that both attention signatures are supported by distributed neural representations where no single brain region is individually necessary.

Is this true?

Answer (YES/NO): YES